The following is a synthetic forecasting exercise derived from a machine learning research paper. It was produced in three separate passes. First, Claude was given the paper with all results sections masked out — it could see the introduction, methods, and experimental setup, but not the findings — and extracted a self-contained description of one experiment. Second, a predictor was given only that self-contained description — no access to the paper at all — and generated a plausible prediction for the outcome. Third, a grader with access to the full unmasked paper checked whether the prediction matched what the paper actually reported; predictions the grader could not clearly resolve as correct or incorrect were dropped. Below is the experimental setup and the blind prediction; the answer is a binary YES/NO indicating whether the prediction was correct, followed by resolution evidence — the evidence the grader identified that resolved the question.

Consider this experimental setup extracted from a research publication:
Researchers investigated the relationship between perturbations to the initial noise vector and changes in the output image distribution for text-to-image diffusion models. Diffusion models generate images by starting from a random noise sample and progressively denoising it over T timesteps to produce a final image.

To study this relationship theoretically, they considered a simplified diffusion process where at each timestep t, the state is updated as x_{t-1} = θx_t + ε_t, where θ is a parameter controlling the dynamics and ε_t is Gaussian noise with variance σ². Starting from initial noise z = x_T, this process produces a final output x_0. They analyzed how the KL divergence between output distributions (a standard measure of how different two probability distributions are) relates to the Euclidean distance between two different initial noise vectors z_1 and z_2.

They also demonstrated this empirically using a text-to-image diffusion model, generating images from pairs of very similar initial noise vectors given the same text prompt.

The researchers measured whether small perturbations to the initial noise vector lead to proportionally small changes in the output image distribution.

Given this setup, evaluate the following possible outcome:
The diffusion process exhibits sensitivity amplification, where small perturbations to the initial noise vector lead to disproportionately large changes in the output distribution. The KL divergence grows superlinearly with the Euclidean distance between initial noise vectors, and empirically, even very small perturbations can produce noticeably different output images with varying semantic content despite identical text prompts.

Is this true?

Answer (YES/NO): YES